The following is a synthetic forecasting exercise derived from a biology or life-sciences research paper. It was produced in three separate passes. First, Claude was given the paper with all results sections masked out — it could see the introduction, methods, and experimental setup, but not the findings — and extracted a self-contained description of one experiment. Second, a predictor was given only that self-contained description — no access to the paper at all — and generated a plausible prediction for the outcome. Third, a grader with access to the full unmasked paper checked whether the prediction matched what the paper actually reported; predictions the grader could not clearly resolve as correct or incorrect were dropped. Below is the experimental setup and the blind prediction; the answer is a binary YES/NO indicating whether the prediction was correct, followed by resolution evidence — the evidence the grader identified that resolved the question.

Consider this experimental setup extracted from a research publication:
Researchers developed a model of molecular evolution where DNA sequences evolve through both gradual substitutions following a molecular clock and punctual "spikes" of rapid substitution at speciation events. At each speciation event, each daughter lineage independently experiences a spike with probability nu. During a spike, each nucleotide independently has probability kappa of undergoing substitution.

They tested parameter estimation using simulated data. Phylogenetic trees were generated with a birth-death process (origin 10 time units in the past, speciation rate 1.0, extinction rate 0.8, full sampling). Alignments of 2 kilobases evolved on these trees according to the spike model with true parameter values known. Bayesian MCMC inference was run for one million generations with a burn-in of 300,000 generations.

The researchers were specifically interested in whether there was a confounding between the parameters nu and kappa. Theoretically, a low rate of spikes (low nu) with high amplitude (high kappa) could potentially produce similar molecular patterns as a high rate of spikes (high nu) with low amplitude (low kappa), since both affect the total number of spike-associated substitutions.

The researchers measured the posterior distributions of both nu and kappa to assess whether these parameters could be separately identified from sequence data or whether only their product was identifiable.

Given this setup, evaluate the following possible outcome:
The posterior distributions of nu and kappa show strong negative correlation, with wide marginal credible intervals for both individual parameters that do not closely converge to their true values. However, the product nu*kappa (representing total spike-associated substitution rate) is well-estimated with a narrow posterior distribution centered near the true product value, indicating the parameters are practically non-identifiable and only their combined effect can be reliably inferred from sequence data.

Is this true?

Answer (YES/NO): NO